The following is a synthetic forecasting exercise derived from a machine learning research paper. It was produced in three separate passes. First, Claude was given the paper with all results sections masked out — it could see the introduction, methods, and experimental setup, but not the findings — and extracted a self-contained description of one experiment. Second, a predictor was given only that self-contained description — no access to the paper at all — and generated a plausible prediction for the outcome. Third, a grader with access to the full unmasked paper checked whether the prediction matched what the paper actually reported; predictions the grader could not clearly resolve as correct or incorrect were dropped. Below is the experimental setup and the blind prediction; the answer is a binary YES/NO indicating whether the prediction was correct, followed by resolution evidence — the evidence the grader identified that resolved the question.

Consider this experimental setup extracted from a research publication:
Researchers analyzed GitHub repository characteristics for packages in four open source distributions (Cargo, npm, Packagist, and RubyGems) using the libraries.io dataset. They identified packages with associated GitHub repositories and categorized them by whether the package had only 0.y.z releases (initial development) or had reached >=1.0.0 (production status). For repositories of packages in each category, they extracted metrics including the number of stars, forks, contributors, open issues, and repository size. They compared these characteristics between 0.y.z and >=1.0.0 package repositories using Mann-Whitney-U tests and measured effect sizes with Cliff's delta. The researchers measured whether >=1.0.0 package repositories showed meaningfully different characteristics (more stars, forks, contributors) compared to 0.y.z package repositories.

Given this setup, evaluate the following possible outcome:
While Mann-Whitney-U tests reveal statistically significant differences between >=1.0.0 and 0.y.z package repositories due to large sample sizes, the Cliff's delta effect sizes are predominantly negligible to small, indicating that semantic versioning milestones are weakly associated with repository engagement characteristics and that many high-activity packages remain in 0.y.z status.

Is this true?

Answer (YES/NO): YES